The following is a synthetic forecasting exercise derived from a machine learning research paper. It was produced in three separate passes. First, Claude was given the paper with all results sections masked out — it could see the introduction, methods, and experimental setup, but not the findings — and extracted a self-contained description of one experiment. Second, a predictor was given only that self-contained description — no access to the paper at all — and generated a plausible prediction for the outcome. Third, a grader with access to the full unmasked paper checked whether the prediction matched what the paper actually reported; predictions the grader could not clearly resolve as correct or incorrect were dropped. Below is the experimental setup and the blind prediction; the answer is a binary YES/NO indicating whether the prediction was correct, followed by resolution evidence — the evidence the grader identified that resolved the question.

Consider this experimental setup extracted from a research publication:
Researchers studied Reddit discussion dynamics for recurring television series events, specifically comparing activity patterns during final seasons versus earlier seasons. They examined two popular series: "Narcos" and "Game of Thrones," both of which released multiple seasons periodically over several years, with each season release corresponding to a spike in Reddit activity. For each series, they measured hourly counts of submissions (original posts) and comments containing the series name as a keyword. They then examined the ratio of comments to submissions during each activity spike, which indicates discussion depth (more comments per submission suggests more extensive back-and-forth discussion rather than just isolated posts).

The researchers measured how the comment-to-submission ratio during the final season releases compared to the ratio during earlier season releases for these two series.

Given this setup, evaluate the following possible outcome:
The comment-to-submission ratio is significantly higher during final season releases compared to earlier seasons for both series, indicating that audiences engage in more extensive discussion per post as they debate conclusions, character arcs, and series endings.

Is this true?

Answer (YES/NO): YES